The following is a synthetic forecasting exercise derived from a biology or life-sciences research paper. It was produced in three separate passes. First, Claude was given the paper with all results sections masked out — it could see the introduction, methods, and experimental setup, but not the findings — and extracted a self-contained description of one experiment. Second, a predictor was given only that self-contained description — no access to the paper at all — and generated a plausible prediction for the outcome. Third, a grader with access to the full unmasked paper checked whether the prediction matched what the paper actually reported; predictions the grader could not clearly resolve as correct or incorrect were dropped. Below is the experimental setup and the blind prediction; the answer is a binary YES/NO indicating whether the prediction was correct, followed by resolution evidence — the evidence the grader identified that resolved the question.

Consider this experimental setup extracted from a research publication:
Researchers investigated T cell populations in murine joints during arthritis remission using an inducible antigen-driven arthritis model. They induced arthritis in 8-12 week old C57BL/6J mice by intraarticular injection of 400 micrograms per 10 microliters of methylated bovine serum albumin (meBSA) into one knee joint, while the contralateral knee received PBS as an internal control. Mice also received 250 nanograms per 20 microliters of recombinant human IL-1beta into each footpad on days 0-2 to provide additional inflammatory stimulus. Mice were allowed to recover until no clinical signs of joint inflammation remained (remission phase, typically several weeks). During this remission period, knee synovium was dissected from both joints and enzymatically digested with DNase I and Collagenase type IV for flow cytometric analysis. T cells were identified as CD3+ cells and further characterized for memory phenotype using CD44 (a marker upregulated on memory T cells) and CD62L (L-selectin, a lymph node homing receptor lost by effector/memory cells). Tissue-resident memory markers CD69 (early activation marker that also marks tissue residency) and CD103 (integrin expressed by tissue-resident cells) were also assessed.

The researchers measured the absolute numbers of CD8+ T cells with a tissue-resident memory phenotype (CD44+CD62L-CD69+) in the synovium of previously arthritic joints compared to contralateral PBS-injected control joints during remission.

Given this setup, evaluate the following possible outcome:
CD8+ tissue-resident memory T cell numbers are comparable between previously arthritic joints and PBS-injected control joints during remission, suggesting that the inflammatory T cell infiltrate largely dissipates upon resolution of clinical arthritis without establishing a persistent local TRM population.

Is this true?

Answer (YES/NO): NO